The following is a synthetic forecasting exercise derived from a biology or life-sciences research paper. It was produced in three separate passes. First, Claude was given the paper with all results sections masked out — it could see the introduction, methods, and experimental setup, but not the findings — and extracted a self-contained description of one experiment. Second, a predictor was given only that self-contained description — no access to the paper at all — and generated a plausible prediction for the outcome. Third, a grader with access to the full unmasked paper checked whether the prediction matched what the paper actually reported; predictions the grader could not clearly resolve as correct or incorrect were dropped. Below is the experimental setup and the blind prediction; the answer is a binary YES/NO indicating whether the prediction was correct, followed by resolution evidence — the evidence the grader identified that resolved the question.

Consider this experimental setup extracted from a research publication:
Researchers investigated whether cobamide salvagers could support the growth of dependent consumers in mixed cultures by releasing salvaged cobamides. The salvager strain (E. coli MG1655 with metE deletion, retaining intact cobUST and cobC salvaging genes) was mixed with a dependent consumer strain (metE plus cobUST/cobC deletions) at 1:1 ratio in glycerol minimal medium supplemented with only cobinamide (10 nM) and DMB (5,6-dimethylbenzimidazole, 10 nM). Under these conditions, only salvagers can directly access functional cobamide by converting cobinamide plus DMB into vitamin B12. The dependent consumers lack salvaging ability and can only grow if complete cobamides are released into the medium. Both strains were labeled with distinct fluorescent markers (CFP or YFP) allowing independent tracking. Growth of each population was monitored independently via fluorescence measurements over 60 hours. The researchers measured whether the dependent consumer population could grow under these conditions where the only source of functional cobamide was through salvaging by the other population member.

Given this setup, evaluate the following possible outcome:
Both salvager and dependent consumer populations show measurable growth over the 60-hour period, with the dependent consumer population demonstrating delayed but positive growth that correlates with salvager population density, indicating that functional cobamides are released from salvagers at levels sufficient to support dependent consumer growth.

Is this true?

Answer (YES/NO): YES